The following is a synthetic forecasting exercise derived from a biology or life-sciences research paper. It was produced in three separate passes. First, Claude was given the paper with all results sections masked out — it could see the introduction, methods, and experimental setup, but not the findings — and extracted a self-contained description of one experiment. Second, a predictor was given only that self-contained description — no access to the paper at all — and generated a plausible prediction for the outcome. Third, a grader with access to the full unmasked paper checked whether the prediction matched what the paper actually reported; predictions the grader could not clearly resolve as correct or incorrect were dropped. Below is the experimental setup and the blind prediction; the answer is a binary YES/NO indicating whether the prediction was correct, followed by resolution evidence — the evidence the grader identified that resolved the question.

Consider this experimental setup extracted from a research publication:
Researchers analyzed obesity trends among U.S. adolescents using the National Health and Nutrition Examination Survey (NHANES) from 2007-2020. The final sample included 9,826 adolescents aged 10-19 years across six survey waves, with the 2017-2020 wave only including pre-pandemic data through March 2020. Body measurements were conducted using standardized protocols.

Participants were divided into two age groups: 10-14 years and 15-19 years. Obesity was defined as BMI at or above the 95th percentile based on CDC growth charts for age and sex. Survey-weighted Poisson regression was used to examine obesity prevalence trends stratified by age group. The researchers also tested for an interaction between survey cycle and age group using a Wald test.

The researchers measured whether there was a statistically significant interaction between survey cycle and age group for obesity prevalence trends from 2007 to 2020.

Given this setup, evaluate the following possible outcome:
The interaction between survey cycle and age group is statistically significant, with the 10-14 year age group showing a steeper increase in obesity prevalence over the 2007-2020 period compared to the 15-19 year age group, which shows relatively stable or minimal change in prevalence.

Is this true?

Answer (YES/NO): NO